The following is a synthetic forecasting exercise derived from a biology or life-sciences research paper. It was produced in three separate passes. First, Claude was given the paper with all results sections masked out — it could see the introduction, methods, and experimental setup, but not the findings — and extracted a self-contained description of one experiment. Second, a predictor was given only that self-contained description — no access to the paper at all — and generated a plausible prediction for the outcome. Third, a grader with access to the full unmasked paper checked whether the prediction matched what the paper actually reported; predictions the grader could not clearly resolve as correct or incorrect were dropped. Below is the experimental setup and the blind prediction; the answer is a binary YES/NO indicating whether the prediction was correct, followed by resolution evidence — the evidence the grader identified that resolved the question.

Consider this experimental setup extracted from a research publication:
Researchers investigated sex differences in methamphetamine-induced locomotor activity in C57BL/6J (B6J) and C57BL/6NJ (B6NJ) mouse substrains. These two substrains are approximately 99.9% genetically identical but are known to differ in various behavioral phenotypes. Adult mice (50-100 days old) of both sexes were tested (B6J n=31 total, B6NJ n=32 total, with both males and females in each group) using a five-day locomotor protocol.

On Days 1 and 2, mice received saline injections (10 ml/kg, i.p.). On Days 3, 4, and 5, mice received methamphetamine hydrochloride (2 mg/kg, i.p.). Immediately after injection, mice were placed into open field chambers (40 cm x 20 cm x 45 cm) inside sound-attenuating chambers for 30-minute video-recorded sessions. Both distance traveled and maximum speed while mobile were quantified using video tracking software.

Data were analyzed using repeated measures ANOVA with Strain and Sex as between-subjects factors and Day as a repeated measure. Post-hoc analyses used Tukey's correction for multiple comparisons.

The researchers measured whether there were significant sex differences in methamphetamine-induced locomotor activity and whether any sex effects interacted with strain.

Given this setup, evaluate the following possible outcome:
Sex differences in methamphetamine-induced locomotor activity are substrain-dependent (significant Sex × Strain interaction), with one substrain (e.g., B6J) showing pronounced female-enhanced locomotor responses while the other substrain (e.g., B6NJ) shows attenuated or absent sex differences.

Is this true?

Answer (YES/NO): NO